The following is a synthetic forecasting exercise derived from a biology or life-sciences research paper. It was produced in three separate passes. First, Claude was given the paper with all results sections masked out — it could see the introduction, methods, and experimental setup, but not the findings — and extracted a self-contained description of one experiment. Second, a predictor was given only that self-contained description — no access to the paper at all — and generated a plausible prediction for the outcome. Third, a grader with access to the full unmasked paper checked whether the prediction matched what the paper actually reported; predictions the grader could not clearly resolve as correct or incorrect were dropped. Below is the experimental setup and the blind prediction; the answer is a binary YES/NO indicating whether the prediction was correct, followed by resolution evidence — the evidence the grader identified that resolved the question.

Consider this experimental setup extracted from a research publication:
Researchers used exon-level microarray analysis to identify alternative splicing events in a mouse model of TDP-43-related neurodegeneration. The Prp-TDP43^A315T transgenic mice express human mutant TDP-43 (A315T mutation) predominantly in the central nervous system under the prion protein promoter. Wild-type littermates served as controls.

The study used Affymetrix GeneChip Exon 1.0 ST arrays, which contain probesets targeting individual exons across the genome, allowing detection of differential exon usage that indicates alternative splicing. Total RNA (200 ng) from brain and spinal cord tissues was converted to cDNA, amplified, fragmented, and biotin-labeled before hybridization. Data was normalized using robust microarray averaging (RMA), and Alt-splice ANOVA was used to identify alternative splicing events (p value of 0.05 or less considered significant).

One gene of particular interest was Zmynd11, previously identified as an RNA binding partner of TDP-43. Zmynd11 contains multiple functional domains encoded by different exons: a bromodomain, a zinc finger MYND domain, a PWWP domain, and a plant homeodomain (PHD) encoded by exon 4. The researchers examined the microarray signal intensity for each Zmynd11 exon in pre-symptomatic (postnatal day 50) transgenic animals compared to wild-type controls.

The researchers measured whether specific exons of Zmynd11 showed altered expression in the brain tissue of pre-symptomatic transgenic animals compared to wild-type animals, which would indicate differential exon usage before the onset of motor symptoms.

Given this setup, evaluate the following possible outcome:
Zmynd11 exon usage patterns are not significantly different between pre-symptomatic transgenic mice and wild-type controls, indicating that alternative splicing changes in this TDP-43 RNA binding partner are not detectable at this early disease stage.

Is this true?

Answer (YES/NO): NO